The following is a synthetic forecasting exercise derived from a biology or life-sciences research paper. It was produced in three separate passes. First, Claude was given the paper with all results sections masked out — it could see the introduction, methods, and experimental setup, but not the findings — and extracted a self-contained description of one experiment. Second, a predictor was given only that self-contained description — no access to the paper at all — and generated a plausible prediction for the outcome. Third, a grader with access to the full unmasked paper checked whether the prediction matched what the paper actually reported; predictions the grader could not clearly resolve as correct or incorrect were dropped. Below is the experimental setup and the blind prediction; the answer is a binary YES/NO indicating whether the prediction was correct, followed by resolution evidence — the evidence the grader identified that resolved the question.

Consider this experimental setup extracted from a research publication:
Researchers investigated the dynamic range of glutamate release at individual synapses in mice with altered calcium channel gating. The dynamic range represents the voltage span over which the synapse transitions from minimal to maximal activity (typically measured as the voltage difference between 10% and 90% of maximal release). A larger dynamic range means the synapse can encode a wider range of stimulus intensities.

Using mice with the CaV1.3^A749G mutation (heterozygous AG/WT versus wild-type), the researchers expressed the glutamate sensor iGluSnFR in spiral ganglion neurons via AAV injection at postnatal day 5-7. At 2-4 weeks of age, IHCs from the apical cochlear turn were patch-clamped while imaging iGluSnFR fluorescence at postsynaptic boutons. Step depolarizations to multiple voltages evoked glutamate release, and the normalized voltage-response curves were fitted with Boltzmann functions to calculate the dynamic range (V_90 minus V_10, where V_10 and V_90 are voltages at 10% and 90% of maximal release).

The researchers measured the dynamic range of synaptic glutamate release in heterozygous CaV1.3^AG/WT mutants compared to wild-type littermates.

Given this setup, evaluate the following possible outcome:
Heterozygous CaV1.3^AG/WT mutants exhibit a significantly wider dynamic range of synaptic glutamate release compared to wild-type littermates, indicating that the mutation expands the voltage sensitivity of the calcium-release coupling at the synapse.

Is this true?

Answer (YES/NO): YES